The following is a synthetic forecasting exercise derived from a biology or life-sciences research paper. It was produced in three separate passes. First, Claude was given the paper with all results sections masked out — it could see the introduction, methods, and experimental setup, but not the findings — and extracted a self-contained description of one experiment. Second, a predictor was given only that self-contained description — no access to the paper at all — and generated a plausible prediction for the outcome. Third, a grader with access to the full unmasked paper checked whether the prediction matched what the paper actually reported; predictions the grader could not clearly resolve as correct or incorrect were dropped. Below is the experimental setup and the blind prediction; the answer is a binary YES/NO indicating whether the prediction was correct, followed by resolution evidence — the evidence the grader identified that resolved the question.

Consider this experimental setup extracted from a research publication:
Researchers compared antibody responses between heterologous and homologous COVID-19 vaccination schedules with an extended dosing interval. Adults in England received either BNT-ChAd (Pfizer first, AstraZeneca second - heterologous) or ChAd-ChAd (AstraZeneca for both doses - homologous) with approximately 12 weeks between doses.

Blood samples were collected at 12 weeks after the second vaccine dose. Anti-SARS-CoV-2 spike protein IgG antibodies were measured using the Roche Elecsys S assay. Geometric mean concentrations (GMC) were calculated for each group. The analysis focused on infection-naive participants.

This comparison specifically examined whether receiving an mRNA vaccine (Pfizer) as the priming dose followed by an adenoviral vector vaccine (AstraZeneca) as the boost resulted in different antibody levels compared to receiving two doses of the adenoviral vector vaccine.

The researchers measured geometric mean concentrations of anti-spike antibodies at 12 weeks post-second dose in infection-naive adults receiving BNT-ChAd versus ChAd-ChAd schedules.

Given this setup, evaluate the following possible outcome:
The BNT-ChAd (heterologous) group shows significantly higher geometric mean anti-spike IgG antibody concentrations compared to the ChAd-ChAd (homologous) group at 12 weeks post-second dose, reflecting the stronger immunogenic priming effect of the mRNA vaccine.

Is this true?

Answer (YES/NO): YES